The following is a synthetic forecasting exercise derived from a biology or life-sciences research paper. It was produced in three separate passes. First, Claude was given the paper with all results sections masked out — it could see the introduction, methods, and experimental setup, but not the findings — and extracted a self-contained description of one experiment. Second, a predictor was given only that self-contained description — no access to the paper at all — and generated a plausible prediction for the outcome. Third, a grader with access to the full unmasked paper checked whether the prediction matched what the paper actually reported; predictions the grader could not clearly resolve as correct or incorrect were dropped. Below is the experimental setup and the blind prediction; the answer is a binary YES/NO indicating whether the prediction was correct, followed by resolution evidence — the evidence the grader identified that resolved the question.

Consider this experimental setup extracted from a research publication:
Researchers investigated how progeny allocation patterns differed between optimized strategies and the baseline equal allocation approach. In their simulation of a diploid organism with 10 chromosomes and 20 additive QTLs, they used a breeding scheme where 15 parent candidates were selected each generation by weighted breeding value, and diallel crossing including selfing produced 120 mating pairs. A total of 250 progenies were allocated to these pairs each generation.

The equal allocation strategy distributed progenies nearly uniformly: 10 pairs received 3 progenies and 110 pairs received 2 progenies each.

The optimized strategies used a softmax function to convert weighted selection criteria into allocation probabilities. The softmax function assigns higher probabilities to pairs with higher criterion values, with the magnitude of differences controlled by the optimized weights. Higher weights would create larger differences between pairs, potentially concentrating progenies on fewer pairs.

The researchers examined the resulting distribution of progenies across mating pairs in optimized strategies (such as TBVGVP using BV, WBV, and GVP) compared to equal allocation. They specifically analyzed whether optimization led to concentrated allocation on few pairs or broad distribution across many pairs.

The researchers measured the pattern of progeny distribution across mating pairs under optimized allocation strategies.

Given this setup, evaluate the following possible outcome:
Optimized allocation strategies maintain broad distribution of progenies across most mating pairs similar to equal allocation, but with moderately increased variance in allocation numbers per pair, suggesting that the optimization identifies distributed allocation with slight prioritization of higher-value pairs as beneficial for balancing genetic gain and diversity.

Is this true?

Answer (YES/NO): NO